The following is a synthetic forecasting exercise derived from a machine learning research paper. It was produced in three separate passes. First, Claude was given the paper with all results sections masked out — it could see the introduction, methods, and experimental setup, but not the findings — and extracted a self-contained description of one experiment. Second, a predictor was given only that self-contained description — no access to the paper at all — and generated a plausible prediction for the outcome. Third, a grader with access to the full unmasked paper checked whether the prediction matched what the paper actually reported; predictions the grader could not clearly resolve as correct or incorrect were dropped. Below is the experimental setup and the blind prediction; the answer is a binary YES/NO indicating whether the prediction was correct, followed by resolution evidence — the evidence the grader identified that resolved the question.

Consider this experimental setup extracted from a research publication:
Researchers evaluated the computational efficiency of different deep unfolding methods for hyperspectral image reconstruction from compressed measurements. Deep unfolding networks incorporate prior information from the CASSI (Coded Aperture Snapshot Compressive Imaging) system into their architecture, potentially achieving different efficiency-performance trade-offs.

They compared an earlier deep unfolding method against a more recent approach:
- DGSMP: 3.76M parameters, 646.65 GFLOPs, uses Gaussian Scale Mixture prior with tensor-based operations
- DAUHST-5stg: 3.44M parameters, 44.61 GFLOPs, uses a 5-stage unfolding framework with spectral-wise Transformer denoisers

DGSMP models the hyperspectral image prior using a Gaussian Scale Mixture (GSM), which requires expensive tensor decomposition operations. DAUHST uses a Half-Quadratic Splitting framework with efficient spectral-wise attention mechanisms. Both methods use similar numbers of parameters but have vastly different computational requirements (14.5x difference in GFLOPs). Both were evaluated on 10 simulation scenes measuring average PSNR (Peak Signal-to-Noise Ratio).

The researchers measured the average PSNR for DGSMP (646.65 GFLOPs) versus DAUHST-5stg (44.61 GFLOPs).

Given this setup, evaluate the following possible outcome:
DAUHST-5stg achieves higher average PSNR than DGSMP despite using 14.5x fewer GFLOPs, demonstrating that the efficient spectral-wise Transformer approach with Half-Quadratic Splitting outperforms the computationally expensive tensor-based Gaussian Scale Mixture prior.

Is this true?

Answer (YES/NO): YES